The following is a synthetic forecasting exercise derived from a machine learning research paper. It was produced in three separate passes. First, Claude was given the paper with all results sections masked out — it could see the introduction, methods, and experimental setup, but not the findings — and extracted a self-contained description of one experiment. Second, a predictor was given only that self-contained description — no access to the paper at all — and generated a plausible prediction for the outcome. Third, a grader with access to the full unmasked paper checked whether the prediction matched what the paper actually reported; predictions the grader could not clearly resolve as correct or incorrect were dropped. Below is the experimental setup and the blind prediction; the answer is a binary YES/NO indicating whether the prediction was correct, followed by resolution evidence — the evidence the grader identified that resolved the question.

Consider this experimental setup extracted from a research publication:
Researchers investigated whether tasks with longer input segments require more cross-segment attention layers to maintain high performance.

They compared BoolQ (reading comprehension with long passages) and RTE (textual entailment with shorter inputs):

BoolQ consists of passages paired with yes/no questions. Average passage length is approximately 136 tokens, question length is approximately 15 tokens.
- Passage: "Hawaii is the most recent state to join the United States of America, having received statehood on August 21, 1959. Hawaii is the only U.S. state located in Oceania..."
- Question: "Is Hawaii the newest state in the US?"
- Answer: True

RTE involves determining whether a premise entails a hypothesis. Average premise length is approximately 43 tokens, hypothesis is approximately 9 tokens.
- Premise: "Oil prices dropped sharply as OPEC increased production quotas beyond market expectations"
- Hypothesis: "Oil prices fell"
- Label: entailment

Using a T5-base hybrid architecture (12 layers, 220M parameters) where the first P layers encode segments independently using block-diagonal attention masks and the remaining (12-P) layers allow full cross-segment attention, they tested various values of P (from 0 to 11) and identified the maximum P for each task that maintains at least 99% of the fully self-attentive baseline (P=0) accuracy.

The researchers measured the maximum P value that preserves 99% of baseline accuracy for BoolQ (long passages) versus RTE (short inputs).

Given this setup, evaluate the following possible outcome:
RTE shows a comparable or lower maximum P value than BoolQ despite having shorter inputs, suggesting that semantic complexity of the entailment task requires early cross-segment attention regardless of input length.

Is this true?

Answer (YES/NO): NO